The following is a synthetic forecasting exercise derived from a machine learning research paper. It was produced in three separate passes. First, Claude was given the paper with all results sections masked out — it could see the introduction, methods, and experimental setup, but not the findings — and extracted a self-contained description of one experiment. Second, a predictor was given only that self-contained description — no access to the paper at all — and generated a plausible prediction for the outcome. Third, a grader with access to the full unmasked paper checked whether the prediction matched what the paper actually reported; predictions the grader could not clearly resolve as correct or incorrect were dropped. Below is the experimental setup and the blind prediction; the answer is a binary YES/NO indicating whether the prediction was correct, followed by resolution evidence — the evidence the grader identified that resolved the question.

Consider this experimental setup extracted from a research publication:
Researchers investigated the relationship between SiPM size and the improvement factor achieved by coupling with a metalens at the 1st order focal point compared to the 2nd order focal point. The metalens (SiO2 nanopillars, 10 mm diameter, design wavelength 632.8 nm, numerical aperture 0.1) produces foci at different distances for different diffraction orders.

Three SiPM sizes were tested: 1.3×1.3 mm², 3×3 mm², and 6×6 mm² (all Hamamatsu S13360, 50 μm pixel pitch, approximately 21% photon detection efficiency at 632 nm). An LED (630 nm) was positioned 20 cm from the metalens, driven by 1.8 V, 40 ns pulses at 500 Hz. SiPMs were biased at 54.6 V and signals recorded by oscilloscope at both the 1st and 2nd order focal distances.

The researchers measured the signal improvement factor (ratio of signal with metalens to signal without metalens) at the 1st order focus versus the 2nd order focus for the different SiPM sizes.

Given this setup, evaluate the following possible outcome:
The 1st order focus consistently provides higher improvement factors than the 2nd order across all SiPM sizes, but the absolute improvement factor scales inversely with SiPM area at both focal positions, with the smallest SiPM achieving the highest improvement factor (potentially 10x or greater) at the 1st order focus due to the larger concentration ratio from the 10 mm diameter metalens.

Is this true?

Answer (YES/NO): NO